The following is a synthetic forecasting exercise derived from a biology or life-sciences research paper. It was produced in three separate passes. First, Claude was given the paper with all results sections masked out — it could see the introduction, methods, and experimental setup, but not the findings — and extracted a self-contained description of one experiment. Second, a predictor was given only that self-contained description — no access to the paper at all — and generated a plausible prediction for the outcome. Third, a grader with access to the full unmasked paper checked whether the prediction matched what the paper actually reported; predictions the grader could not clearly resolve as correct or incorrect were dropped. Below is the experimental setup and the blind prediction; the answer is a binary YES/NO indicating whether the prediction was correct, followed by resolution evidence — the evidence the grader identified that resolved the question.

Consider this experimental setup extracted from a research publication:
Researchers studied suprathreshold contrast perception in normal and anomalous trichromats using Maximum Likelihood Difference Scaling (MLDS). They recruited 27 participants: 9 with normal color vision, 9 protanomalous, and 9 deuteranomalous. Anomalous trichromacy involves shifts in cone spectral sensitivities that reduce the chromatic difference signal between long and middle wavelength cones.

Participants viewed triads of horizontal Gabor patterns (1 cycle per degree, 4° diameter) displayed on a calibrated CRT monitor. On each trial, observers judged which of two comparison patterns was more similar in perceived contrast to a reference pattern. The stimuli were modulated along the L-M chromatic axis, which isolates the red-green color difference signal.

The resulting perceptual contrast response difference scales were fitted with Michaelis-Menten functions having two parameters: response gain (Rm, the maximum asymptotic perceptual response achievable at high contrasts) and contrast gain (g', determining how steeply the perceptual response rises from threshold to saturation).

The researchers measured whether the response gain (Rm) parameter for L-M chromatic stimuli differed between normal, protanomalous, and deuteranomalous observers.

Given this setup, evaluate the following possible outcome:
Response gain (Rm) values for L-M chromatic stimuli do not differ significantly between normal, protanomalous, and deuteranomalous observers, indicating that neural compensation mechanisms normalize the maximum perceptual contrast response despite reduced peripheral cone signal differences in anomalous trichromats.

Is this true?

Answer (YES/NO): NO